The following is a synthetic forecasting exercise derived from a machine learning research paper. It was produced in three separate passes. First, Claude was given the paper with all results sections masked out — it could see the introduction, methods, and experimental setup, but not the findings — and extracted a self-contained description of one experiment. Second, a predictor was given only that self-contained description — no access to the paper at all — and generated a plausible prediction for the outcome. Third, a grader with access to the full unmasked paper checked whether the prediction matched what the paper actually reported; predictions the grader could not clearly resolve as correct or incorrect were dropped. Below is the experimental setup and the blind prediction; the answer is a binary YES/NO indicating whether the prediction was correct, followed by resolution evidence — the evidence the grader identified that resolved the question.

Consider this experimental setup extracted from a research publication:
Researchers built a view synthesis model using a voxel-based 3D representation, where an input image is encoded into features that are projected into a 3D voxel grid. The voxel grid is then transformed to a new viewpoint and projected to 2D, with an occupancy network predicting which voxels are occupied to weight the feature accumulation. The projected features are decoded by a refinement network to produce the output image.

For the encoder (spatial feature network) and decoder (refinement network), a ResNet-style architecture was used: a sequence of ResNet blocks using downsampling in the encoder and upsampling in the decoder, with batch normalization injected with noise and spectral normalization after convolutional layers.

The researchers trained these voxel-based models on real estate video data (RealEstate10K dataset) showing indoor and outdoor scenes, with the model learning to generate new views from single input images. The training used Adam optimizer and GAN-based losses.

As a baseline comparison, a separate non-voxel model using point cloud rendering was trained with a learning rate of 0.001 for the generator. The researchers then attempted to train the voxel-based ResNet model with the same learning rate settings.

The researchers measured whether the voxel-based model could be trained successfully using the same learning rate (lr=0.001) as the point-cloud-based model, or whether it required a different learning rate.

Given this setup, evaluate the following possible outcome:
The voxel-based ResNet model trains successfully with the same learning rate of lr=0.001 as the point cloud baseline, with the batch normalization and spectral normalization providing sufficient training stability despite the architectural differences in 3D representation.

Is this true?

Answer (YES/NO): NO